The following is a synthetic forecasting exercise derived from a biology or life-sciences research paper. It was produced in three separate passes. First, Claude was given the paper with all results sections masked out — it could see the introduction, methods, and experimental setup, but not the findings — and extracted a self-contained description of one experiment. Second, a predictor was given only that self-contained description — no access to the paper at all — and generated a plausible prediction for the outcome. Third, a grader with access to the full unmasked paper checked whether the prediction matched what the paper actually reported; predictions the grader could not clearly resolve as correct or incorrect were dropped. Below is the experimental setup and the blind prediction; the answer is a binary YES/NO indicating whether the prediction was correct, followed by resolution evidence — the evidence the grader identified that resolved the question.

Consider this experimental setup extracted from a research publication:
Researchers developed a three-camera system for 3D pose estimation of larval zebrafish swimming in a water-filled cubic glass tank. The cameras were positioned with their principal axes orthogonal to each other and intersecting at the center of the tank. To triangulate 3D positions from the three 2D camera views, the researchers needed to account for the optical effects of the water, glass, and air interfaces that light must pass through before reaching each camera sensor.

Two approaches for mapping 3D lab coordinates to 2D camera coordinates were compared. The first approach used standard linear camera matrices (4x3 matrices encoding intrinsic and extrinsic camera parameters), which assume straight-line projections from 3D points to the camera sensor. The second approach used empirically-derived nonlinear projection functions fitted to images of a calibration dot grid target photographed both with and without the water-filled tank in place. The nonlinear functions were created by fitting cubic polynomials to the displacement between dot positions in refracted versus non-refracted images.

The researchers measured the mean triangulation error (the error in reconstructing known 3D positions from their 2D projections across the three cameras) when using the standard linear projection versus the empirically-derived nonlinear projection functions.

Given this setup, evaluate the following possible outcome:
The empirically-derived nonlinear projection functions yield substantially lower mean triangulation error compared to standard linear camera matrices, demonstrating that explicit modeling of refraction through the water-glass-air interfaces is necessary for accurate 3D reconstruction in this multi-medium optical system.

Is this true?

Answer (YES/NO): YES